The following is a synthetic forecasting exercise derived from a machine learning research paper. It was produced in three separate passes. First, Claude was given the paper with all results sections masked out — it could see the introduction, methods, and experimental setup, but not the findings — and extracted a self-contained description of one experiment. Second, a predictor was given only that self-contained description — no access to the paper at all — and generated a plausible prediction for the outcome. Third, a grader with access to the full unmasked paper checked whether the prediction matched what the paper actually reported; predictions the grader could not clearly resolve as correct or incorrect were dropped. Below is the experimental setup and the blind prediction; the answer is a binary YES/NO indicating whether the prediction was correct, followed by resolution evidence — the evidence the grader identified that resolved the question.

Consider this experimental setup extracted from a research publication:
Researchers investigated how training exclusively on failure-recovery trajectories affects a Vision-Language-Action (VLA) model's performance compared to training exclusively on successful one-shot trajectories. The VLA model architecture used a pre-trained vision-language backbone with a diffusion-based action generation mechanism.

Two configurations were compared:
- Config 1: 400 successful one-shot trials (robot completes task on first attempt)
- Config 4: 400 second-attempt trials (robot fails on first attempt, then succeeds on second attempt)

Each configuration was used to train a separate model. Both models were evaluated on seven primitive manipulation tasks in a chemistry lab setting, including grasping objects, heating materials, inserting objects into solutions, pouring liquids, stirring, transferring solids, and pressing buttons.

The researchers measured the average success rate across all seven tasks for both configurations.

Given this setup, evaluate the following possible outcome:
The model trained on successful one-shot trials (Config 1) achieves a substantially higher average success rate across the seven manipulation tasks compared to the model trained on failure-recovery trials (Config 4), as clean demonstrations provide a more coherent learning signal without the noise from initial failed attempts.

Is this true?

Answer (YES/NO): YES